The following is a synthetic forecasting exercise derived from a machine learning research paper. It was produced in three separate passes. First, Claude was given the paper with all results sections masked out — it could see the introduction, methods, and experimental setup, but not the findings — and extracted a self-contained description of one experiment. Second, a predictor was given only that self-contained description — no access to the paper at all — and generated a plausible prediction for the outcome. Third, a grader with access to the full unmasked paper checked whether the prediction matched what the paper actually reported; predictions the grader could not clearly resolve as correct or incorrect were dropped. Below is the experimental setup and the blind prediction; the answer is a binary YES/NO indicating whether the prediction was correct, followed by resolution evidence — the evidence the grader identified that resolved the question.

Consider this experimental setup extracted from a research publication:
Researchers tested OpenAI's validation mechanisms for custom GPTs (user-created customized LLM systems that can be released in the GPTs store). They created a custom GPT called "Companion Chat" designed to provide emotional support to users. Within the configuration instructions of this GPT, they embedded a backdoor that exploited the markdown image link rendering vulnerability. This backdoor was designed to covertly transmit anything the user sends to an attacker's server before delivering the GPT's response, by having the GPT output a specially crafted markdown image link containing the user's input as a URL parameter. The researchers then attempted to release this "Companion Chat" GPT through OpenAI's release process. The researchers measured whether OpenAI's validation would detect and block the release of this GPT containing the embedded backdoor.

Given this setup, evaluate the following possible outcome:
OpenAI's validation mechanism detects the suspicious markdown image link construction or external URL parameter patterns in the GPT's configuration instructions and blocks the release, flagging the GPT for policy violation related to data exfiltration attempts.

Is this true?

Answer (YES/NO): NO